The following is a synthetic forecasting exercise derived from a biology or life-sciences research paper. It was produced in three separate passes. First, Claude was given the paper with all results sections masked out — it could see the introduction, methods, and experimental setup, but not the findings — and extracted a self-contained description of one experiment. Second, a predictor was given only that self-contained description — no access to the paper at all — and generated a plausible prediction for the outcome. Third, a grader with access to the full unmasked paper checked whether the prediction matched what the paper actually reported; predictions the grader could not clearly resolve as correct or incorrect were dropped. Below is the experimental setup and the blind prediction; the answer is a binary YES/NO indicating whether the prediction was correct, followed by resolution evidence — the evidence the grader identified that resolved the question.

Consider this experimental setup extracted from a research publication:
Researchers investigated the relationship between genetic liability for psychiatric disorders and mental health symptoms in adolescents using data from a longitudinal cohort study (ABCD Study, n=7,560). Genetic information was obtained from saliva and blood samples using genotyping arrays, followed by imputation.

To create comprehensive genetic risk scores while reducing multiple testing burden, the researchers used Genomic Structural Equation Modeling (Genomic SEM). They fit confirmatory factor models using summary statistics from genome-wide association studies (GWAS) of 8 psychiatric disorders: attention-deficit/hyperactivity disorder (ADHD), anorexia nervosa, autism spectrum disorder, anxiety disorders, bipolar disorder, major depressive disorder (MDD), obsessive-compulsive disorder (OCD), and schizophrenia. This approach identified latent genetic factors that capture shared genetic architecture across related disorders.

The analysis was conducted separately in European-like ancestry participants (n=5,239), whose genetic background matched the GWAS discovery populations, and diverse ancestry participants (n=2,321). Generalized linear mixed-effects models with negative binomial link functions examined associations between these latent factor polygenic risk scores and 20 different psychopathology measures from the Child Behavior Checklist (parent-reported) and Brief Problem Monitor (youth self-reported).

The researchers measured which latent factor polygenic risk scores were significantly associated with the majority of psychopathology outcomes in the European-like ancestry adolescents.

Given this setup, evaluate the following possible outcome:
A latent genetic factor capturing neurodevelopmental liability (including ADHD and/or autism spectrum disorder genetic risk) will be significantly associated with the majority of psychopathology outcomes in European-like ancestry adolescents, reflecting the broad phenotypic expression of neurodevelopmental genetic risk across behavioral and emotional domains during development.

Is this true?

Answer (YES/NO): YES